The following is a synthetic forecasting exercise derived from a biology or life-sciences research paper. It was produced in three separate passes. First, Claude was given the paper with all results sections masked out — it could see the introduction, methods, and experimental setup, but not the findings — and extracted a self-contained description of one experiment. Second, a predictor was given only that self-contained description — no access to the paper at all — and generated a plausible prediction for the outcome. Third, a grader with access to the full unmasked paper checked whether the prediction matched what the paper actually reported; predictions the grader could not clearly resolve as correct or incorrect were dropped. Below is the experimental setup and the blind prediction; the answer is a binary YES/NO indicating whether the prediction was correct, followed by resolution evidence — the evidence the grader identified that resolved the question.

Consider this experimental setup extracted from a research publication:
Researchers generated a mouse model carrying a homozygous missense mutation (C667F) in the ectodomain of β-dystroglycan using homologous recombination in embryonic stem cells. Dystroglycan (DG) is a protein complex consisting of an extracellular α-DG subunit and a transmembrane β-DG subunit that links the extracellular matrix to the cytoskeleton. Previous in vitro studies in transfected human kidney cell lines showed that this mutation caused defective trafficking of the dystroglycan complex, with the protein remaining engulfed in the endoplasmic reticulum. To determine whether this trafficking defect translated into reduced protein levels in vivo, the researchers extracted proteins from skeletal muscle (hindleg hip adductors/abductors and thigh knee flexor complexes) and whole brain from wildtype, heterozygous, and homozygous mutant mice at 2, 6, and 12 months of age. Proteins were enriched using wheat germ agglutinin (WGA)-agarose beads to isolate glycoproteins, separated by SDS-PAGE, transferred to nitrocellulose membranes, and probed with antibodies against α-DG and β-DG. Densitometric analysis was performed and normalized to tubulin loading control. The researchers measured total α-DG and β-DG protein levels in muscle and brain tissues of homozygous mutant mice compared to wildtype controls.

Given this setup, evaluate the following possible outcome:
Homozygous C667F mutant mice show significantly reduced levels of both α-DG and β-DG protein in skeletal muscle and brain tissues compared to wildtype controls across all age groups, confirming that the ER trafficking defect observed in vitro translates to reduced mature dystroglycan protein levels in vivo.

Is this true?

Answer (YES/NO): YES